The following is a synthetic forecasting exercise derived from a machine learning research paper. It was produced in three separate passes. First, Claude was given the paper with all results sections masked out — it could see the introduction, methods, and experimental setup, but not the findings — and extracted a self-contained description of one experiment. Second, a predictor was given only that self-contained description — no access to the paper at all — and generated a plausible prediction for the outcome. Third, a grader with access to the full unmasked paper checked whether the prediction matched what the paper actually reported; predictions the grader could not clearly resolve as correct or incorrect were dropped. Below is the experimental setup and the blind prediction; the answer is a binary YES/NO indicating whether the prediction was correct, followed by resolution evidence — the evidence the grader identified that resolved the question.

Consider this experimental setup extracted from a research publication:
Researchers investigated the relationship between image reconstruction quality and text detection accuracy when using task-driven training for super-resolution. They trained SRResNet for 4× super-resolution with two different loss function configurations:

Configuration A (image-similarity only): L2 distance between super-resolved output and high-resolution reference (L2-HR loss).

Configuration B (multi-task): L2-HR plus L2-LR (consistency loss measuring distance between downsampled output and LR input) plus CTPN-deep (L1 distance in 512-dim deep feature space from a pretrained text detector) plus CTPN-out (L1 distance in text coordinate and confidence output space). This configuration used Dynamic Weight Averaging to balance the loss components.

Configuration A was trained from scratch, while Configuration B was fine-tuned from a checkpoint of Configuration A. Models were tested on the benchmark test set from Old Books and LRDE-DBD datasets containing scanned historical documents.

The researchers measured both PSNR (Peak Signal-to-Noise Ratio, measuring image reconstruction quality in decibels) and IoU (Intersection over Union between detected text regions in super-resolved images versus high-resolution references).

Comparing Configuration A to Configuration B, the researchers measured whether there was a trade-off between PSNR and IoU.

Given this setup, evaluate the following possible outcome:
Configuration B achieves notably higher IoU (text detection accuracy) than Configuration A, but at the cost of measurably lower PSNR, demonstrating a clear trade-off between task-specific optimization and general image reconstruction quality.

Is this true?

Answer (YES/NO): NO